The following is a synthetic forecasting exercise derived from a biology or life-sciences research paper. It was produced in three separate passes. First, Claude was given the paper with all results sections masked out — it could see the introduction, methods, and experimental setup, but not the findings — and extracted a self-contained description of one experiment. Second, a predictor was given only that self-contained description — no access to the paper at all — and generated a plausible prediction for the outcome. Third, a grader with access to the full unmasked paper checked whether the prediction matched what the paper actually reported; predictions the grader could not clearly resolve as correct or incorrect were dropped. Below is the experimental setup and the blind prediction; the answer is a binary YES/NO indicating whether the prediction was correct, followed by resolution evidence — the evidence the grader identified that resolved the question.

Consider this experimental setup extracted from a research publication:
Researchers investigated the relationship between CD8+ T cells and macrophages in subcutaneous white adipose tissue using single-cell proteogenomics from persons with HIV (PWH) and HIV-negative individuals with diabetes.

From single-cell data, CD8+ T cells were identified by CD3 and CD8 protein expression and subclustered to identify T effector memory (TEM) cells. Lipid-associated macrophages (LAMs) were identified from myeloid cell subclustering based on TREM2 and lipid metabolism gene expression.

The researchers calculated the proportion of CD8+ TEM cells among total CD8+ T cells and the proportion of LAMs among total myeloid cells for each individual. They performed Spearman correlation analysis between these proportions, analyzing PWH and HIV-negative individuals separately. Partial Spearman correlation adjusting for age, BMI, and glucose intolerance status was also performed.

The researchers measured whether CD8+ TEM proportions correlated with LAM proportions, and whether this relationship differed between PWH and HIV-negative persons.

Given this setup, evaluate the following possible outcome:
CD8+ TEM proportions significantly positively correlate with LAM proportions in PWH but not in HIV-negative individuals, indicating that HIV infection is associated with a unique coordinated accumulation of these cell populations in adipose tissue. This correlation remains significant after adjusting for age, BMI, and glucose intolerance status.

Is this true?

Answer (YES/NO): YES